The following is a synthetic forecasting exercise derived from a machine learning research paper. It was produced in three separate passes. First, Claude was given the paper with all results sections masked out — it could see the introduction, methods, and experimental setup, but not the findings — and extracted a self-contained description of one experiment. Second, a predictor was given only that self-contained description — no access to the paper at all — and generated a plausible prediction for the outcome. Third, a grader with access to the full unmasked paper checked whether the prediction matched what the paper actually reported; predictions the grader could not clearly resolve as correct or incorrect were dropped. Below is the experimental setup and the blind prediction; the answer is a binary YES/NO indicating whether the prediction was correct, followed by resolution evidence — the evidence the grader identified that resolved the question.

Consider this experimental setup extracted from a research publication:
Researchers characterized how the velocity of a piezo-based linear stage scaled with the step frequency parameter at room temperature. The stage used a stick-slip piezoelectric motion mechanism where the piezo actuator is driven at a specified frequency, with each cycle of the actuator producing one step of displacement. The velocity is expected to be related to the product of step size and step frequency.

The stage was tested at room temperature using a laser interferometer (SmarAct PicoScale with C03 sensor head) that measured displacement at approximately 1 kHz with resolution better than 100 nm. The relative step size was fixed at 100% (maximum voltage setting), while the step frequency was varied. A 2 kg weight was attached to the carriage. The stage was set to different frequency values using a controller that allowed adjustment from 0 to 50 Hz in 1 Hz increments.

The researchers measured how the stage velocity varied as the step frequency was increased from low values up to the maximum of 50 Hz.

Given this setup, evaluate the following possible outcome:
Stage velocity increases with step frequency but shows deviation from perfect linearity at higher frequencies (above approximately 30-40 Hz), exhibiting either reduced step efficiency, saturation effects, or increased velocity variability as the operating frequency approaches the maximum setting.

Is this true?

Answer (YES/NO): NO